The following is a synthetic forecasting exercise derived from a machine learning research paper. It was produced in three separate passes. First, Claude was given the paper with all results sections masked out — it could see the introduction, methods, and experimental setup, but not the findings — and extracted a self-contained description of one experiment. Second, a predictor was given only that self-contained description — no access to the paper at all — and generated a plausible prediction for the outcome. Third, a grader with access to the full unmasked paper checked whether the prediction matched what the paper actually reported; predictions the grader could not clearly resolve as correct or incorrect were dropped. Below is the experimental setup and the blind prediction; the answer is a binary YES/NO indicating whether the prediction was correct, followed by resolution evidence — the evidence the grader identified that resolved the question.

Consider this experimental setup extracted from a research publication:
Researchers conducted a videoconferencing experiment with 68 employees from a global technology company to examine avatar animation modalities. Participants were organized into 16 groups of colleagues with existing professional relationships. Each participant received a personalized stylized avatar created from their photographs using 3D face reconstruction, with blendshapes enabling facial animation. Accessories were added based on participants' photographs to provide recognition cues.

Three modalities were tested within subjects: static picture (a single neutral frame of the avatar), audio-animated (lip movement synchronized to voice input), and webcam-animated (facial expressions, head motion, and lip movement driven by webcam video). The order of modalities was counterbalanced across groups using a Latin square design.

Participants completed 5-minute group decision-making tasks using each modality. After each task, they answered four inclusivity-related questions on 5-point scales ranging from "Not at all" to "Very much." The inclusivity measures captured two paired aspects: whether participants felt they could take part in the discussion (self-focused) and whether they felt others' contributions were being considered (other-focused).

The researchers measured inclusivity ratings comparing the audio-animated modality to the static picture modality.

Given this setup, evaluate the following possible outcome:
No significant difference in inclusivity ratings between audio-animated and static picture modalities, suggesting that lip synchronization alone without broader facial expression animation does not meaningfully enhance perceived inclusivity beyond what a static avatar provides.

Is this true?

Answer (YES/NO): YES